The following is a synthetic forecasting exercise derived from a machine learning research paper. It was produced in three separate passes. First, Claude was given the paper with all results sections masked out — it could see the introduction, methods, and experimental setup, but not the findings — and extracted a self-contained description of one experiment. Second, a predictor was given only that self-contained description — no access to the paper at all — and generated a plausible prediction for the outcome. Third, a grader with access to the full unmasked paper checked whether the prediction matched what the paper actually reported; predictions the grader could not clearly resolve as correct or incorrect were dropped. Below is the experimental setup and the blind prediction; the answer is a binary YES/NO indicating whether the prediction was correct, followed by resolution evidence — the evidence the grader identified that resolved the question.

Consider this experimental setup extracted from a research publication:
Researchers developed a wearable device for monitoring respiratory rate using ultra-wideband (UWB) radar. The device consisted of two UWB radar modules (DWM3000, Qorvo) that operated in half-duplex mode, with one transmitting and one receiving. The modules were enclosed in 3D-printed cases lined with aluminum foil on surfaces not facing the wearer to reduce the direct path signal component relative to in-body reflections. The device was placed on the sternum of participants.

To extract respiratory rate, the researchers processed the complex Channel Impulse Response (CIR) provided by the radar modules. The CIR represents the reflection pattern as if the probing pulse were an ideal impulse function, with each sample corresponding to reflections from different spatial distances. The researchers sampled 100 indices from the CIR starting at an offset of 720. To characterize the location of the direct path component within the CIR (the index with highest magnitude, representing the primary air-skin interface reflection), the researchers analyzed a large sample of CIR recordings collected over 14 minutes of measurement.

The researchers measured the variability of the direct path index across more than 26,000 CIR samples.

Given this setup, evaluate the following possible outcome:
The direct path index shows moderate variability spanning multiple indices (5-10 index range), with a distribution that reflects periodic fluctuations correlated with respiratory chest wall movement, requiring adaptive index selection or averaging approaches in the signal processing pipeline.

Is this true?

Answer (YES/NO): NO